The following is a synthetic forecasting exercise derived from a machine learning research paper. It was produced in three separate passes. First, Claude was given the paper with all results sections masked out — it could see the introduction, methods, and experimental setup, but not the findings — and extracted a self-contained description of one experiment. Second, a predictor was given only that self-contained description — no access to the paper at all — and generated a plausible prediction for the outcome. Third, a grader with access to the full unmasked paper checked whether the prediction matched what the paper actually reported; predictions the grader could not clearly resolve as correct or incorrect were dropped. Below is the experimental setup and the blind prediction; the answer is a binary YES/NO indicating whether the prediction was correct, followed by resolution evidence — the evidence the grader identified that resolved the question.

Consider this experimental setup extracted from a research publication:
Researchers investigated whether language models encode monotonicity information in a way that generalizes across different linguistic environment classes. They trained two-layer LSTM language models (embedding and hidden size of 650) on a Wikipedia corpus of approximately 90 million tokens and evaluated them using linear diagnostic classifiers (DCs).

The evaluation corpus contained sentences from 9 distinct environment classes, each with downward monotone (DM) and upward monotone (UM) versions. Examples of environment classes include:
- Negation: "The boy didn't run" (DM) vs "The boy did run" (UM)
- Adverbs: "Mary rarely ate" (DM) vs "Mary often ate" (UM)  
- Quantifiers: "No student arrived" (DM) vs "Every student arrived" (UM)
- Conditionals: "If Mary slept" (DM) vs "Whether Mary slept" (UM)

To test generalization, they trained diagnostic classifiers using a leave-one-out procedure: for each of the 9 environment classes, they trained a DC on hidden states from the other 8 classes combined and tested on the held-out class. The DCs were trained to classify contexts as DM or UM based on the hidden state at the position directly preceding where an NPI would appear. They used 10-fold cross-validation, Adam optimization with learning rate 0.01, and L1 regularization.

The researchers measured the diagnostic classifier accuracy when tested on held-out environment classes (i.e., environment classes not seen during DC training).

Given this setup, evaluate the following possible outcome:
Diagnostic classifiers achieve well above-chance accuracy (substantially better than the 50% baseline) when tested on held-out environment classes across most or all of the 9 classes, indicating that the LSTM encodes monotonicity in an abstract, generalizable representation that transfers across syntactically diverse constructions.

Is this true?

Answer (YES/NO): YES